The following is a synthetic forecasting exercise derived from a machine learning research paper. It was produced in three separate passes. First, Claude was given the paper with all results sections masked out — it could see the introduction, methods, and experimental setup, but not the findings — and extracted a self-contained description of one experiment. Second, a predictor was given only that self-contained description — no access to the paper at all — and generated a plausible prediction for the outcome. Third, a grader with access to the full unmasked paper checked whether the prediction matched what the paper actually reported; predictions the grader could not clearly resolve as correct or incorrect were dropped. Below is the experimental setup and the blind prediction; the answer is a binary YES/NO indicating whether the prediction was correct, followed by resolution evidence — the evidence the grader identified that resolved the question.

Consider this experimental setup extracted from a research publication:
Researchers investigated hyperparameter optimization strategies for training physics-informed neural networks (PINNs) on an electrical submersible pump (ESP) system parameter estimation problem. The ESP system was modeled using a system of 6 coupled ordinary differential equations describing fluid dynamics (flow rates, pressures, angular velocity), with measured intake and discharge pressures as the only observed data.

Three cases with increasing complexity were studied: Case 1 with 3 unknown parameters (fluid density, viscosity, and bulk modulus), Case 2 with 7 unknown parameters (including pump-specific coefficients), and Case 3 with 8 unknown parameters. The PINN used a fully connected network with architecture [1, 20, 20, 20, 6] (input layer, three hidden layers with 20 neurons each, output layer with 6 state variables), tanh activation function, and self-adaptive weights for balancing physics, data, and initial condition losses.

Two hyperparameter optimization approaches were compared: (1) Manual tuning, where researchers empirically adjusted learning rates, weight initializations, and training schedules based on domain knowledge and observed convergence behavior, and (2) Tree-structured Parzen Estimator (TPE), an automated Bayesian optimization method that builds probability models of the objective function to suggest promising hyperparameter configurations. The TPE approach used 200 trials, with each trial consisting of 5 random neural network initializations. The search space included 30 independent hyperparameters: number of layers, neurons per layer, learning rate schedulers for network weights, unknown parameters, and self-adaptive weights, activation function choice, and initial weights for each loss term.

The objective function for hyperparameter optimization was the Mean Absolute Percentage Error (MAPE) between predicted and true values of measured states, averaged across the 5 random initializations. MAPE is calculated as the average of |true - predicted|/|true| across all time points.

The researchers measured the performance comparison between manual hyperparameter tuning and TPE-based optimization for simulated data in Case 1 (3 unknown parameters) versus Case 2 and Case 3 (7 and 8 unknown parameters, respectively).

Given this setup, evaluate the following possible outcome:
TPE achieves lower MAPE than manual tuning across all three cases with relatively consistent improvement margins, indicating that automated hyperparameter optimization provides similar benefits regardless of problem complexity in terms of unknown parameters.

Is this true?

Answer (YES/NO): NO